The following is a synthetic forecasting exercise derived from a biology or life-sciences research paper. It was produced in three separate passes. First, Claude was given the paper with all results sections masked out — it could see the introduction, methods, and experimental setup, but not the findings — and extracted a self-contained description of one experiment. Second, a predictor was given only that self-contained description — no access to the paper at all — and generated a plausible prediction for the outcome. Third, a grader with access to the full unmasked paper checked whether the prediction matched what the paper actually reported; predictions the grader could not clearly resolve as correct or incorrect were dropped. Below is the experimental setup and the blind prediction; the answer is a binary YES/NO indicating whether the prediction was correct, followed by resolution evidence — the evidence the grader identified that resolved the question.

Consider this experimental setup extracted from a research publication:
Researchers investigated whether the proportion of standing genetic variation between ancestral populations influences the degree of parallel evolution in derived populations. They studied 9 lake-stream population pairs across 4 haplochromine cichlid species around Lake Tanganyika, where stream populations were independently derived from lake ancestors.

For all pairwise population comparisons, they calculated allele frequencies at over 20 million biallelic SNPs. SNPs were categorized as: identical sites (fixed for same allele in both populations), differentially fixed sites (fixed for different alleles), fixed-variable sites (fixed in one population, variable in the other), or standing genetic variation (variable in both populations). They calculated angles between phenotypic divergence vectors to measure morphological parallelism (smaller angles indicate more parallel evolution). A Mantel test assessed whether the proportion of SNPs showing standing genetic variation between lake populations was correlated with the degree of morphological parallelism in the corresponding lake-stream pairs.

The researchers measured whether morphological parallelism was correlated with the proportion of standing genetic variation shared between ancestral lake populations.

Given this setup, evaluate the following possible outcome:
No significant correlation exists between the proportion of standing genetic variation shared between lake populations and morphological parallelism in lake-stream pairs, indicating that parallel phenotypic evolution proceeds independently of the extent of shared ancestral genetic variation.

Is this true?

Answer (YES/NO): NO